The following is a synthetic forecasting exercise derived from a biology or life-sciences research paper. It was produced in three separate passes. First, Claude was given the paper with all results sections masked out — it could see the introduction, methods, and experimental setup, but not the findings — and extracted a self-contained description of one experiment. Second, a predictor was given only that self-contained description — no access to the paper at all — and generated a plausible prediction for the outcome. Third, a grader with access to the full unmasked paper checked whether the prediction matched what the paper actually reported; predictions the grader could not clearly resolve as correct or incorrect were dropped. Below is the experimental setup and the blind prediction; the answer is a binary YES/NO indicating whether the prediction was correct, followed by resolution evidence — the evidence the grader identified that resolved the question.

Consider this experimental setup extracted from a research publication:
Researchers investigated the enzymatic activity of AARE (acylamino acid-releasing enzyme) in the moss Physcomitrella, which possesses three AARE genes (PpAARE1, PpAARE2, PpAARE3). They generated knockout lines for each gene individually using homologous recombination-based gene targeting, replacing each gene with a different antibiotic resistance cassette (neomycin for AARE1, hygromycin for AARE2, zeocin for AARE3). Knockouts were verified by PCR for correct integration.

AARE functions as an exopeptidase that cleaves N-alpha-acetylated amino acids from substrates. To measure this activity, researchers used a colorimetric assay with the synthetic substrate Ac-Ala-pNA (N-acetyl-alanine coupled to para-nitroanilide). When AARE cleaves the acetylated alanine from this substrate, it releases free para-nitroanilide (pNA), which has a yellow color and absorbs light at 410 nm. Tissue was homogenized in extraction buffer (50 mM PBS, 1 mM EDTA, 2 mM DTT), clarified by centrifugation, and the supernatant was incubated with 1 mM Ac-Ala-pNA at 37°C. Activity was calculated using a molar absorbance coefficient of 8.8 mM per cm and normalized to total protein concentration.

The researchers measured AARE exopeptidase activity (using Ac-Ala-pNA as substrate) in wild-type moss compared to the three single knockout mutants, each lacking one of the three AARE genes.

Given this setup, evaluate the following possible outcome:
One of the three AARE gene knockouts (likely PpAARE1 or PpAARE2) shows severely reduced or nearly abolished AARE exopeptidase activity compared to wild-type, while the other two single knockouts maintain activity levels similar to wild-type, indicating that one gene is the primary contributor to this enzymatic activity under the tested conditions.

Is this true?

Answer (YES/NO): YES